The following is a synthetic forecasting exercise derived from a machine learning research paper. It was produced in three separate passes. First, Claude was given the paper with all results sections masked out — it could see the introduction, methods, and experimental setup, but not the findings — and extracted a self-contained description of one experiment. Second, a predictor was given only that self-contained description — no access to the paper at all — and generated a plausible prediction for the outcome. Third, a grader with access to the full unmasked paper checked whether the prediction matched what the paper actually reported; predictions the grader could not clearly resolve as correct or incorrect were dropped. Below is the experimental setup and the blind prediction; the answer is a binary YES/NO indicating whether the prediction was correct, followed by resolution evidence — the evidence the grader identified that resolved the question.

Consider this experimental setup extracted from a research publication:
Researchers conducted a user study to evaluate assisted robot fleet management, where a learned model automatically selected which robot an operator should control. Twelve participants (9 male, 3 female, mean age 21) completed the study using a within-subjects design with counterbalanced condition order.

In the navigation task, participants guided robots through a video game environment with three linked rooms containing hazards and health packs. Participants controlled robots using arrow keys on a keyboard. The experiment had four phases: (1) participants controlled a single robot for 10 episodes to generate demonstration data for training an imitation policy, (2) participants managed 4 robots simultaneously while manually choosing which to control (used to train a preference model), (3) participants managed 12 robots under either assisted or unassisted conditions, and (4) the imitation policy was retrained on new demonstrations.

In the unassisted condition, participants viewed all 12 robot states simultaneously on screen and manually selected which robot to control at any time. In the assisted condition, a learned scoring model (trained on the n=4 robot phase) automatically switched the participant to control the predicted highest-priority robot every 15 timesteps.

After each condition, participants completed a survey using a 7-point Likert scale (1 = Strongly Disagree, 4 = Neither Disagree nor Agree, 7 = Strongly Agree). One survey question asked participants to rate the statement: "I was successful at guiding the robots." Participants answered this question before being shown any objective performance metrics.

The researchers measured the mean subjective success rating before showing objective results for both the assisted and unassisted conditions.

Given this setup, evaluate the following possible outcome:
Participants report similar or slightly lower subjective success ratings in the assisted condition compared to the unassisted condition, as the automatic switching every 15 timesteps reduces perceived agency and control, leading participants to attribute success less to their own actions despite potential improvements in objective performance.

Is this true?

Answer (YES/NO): NO